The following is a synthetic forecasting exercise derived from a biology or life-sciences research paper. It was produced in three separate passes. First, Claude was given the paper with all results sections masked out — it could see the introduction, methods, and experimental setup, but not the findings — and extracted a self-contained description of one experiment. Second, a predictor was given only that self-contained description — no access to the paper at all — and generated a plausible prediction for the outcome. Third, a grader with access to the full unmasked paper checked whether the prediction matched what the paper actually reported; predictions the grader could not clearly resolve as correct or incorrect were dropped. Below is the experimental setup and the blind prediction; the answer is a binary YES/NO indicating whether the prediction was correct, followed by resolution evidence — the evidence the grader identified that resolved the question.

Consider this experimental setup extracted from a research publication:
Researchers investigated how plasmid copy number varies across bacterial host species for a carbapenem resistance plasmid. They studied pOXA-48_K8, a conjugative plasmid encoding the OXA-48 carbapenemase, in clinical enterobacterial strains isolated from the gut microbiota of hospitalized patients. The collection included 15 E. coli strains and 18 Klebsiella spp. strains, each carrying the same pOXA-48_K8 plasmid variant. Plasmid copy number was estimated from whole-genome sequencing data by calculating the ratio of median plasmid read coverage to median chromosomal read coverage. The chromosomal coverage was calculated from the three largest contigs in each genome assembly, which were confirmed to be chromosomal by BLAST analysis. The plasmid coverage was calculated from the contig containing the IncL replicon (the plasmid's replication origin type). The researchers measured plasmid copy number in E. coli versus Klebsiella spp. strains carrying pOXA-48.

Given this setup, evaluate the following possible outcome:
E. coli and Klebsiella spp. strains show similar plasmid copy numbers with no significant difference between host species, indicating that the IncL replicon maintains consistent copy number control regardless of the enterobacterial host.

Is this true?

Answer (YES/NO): NO